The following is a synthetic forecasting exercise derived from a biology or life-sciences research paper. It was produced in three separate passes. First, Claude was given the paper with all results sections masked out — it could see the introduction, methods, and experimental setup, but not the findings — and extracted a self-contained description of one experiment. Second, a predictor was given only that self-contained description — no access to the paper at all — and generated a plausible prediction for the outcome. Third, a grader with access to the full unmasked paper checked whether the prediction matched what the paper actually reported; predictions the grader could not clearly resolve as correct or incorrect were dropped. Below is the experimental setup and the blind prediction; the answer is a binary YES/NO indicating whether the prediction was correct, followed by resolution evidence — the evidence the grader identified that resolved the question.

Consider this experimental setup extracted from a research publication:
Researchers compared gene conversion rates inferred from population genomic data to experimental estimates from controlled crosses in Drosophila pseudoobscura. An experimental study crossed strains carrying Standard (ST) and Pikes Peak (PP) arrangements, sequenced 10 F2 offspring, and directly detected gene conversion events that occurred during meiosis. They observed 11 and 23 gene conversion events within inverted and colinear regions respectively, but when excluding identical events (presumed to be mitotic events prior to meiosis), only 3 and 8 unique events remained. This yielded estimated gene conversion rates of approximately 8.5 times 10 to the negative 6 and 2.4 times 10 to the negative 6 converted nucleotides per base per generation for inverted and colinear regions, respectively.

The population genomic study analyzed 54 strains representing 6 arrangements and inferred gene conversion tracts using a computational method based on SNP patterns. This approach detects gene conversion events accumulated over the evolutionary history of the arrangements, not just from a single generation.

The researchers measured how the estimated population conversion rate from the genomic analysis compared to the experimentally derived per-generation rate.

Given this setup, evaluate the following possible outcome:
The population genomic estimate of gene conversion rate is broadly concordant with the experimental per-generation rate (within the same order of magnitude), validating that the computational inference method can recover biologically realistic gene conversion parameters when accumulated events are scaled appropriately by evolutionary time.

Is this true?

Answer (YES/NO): YES